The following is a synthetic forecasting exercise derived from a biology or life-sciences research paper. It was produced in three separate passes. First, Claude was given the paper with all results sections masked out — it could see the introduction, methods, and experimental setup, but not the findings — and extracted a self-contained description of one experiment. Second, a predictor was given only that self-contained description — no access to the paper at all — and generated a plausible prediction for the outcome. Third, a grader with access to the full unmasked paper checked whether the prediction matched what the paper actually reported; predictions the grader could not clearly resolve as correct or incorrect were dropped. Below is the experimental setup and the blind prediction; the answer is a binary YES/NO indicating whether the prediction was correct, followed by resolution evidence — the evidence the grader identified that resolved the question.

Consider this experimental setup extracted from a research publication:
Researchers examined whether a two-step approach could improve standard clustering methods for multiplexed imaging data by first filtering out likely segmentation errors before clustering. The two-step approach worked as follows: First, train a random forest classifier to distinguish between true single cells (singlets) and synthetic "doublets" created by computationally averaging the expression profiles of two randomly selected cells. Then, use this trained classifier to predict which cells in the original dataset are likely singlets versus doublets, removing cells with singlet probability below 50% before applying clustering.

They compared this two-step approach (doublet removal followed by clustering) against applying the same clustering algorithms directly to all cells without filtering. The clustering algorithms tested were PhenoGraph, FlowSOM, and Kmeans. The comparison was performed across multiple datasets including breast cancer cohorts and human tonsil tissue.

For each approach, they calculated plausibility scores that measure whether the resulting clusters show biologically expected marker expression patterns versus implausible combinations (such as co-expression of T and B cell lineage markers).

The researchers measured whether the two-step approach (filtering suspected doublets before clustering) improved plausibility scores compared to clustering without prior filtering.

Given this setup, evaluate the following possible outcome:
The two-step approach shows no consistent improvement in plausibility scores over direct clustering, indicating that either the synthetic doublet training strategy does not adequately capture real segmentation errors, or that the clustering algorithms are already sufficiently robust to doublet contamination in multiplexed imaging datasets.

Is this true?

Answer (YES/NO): YES